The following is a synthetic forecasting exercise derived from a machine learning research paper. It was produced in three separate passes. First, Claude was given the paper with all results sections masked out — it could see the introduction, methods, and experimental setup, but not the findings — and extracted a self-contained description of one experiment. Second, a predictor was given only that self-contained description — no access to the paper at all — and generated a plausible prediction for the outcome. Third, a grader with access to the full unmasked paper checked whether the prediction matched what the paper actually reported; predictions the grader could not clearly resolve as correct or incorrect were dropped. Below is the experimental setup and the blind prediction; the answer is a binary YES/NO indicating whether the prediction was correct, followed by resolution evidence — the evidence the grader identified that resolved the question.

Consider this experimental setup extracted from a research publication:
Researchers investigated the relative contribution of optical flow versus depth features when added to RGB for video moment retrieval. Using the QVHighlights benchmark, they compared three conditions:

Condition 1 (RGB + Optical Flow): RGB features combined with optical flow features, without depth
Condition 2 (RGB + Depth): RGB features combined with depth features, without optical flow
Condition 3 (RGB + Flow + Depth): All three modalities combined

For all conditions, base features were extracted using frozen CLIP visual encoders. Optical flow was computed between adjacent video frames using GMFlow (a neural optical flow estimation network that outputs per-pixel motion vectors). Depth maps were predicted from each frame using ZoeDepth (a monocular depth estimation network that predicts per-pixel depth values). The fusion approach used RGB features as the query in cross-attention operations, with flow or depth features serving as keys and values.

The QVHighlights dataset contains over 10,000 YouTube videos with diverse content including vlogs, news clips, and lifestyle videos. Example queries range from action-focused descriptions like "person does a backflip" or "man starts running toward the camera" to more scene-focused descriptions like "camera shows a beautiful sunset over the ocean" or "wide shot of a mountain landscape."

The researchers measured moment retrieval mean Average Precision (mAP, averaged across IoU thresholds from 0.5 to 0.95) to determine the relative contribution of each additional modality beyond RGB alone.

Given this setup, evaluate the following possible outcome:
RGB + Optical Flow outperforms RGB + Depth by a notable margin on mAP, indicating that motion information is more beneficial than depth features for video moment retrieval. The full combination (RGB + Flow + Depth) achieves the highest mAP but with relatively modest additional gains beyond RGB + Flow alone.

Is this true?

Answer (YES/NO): NO